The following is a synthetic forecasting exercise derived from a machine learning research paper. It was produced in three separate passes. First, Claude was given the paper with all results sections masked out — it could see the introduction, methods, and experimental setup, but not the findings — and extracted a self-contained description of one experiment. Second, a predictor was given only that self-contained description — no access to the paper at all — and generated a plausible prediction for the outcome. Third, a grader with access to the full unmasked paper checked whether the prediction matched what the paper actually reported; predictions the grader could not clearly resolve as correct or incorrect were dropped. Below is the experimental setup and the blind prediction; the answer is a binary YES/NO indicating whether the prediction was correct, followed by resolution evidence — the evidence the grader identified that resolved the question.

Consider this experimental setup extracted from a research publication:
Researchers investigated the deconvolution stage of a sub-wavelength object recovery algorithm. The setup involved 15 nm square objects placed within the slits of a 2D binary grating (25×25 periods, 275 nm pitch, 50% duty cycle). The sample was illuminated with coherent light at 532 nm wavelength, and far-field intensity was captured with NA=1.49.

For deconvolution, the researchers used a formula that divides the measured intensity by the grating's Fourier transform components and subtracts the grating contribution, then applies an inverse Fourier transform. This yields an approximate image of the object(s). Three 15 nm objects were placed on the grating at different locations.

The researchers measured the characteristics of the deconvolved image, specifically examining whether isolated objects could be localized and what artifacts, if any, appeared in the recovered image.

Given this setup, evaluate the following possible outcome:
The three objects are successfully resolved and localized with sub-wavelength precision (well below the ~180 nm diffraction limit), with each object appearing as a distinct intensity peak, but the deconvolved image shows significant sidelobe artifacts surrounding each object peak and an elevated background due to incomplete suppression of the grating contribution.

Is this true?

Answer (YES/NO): NO